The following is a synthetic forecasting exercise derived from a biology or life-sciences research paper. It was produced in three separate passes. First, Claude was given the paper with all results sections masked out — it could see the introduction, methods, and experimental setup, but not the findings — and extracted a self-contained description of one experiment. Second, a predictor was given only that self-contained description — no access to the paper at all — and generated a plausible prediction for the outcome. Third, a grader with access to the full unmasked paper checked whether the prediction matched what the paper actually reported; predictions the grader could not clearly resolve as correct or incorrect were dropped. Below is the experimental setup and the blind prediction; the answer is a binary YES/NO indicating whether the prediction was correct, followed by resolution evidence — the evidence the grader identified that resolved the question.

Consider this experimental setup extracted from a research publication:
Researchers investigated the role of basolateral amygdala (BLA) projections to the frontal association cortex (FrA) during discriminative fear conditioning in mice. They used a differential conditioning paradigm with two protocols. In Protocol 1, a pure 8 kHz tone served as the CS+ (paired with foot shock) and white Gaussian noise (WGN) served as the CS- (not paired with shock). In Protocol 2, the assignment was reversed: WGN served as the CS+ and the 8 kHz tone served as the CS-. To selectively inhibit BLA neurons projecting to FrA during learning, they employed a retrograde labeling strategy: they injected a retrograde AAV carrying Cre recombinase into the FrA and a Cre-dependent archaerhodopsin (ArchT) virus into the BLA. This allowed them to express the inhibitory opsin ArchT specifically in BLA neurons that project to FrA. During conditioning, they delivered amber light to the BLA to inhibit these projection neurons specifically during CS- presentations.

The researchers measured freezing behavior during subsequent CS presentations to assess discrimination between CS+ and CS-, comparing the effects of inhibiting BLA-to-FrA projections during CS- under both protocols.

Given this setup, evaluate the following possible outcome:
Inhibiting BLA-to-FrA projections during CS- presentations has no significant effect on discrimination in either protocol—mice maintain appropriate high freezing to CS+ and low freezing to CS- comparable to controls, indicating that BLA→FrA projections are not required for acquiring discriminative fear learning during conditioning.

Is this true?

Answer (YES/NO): NO